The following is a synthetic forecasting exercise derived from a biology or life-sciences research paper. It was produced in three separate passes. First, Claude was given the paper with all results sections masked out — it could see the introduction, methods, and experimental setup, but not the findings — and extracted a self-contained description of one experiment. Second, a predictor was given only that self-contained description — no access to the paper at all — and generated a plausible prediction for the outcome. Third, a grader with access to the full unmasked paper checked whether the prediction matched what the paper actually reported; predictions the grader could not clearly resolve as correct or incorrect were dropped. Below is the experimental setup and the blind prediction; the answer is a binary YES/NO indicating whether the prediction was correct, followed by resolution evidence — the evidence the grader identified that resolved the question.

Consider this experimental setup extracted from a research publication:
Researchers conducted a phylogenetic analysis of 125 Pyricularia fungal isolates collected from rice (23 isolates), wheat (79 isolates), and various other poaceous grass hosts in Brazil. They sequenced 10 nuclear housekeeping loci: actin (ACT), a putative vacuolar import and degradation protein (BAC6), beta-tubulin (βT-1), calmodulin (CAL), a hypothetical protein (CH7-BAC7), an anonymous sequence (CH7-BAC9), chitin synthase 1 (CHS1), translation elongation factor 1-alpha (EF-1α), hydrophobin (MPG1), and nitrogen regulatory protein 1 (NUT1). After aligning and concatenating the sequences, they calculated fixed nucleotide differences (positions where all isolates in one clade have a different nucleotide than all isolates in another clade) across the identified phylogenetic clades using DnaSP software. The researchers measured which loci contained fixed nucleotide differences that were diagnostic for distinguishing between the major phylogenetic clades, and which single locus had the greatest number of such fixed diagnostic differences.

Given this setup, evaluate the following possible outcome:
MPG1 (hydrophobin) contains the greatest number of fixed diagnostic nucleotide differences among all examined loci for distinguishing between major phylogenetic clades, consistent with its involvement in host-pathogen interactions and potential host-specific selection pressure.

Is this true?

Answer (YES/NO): YES